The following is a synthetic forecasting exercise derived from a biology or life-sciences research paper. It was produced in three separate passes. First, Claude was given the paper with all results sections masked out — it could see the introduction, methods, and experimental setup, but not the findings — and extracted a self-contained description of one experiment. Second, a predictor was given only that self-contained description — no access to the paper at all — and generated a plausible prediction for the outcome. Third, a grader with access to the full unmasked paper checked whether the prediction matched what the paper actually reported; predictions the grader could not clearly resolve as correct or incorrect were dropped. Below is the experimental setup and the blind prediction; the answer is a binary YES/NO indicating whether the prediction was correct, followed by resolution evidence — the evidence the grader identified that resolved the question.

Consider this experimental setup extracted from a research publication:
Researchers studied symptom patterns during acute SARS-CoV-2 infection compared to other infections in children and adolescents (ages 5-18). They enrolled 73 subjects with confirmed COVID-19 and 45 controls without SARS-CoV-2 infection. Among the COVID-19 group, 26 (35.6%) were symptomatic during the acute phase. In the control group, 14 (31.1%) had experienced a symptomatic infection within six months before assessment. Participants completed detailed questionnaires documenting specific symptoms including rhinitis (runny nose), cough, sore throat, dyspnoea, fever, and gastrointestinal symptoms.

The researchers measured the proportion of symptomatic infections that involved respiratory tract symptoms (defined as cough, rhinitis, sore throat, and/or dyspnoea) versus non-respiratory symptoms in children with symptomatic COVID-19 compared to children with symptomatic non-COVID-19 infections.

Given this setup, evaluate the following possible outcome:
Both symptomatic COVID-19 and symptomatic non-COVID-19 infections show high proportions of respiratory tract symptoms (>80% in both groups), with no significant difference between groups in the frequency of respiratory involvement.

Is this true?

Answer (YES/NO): NO